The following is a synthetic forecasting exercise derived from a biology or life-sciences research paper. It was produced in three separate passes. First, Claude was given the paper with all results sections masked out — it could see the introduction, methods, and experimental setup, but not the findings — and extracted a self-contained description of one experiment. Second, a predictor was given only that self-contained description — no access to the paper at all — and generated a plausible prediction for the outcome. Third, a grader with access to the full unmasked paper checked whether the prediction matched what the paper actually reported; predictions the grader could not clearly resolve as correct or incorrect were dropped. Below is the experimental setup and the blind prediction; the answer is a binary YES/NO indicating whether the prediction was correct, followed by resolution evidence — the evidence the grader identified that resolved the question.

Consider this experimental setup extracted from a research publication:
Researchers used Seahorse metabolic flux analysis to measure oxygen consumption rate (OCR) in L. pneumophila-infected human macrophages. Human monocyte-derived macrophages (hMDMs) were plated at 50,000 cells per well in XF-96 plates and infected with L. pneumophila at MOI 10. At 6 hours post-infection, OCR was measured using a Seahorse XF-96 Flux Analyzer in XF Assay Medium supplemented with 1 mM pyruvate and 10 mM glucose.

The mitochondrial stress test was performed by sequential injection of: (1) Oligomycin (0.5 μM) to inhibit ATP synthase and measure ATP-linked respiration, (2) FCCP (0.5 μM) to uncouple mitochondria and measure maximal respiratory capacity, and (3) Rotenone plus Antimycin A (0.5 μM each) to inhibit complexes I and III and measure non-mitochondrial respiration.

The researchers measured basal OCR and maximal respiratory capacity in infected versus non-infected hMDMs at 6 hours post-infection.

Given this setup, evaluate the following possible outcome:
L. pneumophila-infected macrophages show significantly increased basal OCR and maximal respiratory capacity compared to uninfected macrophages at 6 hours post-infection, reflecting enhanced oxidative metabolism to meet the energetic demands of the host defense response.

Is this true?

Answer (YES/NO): NO